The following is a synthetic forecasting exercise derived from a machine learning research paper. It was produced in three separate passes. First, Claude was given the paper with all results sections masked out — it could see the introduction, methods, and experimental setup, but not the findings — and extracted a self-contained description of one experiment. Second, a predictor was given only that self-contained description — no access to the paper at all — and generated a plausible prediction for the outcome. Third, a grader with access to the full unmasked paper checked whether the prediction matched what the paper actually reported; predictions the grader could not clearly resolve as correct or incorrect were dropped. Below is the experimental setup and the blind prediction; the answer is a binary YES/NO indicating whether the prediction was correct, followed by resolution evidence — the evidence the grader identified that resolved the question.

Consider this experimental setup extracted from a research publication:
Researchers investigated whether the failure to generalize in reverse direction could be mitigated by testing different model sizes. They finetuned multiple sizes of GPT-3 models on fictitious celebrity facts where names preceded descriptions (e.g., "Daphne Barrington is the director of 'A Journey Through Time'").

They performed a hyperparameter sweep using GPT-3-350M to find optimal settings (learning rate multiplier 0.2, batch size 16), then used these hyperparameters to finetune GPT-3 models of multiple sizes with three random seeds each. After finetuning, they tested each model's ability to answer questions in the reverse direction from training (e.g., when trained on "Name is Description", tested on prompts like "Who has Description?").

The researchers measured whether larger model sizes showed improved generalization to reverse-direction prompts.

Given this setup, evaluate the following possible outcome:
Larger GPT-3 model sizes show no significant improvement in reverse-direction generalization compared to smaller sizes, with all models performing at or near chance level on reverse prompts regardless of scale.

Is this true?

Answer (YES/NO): YES